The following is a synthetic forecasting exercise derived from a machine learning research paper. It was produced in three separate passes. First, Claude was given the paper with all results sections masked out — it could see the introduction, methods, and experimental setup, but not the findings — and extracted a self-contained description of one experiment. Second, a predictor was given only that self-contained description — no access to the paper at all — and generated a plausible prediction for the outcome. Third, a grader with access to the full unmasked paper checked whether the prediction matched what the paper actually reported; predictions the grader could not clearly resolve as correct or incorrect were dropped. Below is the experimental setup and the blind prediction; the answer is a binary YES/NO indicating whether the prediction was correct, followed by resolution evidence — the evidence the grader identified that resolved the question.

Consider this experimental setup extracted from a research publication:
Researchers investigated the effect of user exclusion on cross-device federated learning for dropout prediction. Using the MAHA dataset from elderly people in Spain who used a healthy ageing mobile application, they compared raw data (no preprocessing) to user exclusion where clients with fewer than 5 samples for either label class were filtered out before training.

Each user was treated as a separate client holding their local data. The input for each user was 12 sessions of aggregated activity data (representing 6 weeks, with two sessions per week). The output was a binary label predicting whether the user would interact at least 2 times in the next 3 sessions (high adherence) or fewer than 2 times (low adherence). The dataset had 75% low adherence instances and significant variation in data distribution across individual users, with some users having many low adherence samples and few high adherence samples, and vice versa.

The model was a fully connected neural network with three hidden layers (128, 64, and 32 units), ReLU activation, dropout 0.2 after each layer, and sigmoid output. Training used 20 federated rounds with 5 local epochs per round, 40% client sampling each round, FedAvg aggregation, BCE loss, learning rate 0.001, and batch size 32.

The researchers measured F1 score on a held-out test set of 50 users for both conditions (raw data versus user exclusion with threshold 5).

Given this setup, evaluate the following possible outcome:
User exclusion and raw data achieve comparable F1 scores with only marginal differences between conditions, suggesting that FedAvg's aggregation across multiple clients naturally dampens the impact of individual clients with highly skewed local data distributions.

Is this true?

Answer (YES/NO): NO